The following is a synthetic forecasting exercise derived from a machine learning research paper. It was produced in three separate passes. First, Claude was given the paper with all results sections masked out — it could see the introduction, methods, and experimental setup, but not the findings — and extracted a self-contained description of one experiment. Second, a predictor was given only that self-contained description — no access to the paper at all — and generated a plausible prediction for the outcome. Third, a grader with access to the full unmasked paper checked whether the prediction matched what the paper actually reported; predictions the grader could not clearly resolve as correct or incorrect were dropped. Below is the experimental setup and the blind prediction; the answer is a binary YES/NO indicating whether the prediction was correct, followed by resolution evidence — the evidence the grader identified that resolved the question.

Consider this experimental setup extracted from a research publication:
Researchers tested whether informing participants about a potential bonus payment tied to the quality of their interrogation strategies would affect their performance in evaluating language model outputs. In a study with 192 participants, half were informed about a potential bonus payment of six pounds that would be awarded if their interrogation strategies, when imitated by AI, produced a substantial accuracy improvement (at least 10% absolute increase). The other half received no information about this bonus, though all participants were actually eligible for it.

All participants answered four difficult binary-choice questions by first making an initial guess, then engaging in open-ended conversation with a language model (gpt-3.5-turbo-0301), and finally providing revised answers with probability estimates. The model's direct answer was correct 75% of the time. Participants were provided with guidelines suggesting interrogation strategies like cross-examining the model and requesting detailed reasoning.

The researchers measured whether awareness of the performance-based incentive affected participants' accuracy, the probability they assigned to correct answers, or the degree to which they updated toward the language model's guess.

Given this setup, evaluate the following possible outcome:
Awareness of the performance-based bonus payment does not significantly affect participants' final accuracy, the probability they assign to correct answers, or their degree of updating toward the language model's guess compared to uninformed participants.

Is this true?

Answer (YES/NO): YES